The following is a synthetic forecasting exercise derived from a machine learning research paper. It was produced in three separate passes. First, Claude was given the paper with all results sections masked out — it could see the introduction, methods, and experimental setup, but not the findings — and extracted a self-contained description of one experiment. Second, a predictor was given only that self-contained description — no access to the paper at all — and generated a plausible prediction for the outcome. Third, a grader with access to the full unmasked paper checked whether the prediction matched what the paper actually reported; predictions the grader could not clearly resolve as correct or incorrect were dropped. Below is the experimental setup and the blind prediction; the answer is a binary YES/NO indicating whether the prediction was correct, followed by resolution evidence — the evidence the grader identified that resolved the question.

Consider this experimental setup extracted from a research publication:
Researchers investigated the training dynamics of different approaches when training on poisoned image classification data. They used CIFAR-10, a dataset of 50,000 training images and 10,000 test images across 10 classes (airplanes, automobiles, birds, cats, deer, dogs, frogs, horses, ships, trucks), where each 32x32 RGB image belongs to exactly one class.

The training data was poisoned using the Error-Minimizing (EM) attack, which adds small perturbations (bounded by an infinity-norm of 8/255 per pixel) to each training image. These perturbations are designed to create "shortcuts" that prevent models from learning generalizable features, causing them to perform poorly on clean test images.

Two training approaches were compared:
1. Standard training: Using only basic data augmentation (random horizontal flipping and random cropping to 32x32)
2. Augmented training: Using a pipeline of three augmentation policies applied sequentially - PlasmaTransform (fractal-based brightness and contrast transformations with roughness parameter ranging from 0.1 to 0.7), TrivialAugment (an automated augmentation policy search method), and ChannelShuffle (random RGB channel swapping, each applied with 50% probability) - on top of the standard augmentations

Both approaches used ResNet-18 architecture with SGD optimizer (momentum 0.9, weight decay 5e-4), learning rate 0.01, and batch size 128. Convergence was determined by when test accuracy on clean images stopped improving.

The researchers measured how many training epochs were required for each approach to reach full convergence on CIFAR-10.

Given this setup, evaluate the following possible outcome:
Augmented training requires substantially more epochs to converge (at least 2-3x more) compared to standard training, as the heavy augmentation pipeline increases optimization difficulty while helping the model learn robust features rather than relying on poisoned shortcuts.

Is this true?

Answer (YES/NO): YES